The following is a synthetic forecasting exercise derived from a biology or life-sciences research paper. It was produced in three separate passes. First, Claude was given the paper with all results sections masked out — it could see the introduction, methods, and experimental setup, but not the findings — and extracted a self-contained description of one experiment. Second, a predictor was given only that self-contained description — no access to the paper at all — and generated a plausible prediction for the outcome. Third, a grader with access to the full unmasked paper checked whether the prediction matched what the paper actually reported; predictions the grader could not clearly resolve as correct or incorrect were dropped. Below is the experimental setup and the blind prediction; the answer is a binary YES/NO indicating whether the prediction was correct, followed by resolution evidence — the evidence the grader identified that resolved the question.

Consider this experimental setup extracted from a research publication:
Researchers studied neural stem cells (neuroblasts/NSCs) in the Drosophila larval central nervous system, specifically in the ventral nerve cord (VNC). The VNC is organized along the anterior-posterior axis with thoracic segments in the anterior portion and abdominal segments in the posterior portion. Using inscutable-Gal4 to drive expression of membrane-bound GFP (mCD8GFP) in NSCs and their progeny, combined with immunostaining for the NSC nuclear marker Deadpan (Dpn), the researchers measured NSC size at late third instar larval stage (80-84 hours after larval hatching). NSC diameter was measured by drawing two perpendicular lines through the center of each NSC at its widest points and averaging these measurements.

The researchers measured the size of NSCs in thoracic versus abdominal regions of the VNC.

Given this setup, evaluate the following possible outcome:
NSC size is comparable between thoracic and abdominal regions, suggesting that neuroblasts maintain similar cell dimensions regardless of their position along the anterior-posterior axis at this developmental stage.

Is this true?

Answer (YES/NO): NO